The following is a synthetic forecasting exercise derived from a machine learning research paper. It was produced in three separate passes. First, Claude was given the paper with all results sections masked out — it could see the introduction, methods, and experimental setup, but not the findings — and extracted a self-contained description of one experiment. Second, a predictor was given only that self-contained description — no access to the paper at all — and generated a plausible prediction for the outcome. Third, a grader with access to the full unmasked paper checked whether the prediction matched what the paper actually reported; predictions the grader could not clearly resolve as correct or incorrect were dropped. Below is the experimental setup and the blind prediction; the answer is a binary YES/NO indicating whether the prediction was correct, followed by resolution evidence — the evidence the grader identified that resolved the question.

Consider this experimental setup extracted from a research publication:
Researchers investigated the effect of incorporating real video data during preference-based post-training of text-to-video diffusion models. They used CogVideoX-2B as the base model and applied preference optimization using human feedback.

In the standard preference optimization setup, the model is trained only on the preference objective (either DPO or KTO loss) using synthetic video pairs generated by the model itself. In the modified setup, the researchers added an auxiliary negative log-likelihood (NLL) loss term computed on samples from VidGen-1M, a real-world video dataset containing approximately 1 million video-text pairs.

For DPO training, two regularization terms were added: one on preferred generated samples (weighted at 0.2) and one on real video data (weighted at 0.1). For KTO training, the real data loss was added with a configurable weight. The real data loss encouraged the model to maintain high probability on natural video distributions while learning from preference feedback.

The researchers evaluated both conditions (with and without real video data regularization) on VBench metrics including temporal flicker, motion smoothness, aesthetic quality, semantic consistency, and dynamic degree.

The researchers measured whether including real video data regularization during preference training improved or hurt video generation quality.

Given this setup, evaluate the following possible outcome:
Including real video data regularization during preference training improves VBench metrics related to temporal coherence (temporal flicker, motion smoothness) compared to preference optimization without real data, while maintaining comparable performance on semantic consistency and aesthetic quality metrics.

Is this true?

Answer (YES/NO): NO